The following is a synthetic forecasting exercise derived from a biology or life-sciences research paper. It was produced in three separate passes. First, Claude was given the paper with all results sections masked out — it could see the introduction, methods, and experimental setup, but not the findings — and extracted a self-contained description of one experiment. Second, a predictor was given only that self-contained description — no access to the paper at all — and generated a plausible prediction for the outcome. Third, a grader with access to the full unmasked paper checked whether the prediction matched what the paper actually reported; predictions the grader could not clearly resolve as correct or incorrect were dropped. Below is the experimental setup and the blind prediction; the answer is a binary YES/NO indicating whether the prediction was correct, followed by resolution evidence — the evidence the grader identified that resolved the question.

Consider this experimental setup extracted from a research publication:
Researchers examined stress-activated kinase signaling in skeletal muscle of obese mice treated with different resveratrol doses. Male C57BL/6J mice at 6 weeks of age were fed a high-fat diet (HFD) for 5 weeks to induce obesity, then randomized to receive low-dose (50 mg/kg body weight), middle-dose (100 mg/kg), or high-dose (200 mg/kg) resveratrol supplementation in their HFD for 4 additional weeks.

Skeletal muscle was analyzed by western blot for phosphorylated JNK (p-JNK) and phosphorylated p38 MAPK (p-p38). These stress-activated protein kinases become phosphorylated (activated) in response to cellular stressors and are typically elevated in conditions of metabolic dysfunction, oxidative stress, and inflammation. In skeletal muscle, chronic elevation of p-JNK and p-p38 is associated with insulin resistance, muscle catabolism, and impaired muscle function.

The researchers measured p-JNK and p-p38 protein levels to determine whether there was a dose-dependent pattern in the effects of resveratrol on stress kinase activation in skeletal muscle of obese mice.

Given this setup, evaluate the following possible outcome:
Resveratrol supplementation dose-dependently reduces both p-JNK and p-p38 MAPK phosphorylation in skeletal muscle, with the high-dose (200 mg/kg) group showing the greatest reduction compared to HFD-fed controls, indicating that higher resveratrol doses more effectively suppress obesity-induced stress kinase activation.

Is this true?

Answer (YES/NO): NO